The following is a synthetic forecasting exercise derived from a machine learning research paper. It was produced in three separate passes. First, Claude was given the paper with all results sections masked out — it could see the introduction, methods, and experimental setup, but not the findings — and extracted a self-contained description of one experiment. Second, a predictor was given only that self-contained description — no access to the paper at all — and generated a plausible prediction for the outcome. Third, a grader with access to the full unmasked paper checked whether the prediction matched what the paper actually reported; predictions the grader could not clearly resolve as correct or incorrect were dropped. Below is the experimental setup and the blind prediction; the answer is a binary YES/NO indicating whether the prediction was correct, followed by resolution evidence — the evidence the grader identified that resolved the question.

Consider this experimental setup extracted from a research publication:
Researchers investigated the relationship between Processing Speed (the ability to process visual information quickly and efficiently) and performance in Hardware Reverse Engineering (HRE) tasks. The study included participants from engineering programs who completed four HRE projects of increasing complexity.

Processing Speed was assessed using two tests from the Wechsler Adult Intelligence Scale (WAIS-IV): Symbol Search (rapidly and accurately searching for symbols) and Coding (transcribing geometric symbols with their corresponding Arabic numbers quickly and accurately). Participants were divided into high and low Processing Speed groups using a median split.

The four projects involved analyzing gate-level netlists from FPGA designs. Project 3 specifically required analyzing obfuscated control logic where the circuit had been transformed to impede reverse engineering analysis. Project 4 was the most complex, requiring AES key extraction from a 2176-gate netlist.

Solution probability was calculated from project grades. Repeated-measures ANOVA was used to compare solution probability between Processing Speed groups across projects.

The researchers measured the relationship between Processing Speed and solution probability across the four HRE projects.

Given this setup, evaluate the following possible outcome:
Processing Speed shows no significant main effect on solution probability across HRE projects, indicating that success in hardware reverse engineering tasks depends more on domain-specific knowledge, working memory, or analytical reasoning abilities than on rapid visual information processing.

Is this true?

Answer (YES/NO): NO